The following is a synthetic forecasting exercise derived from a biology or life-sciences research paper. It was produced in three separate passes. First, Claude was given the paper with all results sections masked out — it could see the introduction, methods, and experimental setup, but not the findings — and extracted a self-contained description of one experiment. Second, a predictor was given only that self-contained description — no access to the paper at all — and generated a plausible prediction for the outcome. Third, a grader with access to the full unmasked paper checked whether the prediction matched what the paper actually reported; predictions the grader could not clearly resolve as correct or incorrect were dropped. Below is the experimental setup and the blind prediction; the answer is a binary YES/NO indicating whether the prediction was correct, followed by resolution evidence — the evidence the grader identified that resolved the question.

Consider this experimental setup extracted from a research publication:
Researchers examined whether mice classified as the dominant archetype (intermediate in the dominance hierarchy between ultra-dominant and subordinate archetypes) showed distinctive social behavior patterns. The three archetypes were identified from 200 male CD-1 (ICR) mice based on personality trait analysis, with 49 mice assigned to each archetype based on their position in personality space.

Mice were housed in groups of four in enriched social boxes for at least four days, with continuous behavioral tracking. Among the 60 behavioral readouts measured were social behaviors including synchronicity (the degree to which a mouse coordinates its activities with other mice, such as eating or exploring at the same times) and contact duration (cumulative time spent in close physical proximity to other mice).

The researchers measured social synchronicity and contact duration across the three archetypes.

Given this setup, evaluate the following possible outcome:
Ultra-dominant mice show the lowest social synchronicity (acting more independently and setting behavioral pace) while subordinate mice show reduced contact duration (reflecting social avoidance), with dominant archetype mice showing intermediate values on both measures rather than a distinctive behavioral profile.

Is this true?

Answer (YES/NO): NO